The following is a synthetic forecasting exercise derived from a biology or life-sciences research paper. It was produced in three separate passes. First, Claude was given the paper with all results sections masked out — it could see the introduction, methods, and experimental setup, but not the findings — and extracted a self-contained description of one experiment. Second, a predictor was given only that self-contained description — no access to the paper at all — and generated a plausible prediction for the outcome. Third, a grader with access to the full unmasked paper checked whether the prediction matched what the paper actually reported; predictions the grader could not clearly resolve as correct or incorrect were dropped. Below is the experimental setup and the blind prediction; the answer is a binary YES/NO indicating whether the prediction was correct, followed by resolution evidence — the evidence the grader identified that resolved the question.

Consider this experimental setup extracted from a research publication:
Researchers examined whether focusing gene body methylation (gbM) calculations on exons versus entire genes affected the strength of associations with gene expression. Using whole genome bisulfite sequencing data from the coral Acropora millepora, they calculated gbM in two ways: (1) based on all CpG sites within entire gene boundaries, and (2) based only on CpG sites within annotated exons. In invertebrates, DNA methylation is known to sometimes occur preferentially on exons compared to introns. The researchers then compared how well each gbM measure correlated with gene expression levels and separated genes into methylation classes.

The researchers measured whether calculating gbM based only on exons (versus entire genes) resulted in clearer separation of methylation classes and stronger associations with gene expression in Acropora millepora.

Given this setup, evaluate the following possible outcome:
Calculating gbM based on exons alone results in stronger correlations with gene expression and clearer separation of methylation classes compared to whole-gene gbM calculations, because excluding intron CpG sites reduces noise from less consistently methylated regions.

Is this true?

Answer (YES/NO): YES